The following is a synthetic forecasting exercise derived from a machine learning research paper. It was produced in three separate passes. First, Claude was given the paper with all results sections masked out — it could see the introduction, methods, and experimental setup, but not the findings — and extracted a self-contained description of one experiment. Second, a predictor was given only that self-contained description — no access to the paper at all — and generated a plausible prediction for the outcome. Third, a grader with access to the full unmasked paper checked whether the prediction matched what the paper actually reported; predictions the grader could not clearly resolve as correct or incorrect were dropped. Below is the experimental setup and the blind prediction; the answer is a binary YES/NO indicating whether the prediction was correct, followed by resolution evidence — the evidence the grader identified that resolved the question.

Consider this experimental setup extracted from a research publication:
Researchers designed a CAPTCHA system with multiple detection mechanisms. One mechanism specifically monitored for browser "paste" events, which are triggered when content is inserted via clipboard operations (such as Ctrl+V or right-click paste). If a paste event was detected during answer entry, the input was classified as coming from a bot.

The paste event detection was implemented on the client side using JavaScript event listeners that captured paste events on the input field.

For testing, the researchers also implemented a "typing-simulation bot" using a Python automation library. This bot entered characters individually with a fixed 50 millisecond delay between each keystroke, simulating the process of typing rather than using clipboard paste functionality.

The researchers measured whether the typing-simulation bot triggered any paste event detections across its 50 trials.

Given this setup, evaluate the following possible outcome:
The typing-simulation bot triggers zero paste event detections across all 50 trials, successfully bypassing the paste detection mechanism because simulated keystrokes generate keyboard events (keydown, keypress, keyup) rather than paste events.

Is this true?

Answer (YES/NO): YES